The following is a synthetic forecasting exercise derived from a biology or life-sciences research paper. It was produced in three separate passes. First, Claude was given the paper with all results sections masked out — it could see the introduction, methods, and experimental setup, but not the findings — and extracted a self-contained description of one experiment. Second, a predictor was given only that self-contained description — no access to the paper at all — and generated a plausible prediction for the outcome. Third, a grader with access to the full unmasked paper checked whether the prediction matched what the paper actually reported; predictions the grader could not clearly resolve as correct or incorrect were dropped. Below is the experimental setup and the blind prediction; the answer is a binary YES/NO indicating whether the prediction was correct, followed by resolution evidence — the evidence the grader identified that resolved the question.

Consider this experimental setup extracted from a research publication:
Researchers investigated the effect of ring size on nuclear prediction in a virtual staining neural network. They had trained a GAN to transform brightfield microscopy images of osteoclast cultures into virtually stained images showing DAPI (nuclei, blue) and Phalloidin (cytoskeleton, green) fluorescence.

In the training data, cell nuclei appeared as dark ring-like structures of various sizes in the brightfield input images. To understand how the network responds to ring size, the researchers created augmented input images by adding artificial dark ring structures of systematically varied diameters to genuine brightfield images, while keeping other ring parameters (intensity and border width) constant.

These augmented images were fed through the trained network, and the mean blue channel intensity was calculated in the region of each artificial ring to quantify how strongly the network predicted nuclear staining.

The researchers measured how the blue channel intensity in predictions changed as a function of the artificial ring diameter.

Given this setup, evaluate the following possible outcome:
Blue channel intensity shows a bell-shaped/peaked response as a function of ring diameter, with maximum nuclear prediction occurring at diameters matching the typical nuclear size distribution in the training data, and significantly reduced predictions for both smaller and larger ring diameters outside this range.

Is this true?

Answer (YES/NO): YES